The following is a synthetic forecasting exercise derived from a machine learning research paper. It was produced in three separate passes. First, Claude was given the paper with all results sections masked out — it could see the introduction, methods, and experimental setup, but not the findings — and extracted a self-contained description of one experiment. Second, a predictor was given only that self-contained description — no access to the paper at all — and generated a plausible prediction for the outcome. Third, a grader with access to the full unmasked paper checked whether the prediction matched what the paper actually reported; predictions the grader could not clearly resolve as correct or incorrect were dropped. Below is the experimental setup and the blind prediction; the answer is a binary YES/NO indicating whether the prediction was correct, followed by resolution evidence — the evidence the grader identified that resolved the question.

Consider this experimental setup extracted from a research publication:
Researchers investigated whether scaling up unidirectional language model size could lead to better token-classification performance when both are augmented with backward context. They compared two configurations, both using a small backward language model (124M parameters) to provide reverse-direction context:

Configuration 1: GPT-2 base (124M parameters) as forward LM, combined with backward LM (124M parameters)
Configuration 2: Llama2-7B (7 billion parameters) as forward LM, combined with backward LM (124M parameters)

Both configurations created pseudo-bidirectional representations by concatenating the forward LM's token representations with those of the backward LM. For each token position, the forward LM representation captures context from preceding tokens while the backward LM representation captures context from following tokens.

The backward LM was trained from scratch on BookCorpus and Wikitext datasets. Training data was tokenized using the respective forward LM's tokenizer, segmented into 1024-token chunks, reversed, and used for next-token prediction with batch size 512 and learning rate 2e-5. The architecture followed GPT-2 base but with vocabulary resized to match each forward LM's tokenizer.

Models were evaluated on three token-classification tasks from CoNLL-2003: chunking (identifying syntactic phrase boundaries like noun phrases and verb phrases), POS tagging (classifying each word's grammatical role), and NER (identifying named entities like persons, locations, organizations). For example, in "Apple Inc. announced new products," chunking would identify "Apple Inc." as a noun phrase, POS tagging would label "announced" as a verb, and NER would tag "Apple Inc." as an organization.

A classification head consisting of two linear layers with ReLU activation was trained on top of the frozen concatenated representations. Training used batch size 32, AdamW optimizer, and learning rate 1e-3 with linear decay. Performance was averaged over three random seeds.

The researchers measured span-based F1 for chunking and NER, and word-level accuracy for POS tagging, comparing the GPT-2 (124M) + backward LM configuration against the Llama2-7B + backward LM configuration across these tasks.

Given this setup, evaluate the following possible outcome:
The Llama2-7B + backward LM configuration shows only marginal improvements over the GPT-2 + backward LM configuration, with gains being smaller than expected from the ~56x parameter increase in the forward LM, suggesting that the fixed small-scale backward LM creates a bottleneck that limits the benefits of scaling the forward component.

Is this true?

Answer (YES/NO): NO